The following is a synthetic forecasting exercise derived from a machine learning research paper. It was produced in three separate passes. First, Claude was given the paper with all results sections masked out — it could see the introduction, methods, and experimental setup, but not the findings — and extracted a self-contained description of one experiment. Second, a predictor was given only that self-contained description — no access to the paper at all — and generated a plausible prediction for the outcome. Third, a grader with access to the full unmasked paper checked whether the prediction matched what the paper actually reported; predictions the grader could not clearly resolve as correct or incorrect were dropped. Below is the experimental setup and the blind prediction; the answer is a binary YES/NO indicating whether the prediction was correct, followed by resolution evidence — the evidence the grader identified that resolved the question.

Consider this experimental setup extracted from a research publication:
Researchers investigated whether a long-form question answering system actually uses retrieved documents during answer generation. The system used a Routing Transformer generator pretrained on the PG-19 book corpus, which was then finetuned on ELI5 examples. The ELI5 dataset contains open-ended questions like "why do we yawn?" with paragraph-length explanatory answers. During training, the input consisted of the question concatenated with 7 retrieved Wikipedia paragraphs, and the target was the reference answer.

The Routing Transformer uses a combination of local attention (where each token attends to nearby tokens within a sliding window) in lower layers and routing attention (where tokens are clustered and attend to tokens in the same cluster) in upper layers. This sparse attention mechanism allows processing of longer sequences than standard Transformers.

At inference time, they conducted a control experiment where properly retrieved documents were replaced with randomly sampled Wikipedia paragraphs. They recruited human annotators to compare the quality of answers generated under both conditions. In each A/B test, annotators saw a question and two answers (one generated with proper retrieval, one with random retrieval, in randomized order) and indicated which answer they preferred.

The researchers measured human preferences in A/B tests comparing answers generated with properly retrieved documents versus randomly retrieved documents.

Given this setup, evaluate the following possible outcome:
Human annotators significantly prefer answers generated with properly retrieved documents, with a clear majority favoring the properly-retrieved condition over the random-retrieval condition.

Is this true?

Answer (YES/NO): NO